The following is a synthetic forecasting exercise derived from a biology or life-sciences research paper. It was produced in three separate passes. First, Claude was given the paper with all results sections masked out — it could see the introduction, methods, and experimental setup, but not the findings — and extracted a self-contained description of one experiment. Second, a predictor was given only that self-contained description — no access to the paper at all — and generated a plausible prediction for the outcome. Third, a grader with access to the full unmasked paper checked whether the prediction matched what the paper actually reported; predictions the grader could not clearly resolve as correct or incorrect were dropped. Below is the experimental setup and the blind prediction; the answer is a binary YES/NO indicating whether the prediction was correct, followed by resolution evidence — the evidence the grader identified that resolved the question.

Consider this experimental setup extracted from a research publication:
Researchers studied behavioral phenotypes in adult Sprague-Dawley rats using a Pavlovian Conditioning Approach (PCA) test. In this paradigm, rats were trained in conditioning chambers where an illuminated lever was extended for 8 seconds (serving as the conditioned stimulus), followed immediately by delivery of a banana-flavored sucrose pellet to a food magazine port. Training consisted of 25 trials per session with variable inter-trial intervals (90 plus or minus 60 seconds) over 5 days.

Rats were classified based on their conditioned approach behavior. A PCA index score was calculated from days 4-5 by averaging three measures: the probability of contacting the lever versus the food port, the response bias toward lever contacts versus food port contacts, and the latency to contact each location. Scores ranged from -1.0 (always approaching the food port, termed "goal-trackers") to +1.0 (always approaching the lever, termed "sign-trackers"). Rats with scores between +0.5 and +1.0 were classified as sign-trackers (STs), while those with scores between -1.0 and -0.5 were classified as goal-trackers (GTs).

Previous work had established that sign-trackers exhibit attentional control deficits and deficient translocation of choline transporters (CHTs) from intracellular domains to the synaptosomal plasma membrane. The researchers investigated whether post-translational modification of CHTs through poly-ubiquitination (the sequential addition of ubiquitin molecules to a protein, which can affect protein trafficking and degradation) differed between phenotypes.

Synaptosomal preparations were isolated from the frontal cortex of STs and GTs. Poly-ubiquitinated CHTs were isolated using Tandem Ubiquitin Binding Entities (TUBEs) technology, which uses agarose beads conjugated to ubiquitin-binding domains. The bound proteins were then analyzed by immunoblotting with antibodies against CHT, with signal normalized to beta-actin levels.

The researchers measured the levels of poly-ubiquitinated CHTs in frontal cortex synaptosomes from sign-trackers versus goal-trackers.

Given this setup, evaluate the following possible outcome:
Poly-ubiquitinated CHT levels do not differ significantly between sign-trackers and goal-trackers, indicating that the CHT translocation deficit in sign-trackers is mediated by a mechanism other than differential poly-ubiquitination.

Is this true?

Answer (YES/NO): NO